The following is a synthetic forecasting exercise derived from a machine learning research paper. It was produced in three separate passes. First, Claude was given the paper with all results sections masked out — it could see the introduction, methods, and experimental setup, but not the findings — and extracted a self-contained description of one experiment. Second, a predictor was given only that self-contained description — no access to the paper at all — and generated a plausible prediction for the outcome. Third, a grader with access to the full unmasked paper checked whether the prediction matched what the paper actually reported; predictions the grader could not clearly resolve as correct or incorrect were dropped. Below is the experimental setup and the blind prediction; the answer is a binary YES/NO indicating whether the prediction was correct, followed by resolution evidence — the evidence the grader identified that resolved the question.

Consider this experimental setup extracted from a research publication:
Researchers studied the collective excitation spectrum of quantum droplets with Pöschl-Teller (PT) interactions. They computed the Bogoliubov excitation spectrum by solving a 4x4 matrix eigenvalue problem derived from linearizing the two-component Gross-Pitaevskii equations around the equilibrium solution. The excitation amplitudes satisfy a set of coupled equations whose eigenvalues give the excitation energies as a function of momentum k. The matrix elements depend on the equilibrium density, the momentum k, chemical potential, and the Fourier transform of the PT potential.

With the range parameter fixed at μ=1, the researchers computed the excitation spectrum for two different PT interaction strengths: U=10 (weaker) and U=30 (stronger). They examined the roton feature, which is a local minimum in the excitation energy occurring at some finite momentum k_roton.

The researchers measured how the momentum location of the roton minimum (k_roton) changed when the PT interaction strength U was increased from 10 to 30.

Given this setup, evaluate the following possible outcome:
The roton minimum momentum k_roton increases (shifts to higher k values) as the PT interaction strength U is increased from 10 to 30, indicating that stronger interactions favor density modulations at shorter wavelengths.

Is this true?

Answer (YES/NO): YES